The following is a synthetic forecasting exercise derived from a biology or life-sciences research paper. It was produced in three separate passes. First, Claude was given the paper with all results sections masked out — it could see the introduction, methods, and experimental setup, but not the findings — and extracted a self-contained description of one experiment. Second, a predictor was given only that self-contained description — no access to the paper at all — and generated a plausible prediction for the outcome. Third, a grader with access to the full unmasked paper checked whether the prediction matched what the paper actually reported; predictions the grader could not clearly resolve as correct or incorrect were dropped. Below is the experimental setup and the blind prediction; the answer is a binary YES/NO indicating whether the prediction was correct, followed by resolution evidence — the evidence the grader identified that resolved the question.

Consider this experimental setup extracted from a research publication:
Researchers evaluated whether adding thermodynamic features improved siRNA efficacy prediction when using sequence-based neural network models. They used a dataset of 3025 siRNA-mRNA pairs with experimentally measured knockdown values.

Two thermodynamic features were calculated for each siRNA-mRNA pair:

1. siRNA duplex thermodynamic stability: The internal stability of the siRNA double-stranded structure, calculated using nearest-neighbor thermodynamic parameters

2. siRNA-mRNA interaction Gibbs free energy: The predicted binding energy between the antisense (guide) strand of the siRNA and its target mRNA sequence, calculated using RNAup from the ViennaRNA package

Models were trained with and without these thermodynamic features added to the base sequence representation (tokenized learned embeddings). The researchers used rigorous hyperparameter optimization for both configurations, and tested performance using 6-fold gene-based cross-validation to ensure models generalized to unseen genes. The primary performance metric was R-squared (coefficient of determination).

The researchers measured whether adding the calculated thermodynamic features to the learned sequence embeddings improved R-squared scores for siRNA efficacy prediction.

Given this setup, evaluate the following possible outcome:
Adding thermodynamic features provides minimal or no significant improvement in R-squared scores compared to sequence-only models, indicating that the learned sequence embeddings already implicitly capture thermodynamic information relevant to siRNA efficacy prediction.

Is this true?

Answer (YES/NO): YES